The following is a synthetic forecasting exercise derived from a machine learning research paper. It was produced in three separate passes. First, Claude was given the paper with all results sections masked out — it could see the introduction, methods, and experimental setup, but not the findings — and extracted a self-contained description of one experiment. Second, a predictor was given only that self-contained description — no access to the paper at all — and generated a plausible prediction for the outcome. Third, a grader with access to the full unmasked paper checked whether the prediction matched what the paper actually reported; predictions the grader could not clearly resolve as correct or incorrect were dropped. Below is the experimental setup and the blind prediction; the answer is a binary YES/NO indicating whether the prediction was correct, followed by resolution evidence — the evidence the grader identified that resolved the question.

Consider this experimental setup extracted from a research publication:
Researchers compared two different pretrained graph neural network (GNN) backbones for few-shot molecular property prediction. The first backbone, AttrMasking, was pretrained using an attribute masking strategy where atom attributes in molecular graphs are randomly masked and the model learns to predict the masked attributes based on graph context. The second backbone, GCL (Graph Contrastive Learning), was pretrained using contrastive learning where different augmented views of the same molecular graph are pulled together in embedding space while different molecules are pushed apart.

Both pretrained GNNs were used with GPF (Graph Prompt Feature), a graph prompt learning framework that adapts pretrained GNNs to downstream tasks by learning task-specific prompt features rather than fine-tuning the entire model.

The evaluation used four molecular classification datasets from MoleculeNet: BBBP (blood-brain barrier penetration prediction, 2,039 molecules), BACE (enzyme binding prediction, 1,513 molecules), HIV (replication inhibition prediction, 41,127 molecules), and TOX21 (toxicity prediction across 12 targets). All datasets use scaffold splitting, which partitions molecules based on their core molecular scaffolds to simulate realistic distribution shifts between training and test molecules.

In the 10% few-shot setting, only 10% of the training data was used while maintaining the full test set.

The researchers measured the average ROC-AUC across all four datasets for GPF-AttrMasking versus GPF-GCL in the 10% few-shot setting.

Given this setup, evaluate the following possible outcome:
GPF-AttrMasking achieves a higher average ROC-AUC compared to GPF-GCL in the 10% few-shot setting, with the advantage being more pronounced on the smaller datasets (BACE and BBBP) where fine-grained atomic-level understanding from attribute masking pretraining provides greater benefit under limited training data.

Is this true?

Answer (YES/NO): NO